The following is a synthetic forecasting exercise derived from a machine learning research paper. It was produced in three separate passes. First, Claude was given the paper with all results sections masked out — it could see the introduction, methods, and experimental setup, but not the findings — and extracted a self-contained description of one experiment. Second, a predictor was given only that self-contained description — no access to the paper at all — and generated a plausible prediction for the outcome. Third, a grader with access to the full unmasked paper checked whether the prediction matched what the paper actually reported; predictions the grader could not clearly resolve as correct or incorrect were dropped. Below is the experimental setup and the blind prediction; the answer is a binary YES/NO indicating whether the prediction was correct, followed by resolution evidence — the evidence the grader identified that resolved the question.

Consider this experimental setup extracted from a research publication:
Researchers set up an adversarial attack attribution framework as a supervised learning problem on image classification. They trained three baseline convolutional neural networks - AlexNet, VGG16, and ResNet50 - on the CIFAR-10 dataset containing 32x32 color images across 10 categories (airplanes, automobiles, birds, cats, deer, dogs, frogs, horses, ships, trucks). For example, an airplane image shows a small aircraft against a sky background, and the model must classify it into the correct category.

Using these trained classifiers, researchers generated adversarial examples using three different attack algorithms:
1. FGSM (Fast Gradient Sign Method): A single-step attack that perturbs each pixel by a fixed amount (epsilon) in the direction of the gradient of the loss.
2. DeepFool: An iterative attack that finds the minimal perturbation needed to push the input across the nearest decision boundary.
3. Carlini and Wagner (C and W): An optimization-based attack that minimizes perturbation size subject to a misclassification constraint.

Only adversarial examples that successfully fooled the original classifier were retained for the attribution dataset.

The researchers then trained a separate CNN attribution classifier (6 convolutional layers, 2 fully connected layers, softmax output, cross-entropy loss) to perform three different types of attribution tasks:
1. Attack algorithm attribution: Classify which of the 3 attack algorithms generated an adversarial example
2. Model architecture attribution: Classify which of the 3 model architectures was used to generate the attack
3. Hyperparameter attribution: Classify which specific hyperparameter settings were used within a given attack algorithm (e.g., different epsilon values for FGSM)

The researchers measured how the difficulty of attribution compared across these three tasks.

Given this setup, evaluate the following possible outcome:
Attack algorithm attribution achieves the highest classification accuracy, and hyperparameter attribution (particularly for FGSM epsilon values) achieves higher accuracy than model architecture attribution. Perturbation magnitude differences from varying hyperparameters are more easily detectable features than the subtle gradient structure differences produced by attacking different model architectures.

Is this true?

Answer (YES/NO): NO